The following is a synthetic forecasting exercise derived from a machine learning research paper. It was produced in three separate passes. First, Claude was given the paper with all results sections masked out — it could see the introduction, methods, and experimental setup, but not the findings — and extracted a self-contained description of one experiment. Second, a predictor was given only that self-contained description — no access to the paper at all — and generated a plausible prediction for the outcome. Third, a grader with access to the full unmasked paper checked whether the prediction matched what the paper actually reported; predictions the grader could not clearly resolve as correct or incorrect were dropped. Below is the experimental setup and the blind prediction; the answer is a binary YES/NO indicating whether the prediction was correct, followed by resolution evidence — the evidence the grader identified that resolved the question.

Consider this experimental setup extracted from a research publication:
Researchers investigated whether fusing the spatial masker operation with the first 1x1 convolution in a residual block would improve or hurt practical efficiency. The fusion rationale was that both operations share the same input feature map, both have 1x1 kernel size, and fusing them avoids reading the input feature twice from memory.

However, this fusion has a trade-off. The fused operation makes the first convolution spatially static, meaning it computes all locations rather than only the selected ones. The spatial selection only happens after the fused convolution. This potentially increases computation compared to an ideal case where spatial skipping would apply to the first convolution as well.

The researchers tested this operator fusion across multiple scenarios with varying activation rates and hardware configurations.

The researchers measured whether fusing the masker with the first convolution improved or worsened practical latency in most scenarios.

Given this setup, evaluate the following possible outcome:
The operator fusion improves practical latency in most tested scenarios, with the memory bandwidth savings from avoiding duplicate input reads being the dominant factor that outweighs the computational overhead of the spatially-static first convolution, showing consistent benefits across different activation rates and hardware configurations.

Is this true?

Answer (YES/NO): YES